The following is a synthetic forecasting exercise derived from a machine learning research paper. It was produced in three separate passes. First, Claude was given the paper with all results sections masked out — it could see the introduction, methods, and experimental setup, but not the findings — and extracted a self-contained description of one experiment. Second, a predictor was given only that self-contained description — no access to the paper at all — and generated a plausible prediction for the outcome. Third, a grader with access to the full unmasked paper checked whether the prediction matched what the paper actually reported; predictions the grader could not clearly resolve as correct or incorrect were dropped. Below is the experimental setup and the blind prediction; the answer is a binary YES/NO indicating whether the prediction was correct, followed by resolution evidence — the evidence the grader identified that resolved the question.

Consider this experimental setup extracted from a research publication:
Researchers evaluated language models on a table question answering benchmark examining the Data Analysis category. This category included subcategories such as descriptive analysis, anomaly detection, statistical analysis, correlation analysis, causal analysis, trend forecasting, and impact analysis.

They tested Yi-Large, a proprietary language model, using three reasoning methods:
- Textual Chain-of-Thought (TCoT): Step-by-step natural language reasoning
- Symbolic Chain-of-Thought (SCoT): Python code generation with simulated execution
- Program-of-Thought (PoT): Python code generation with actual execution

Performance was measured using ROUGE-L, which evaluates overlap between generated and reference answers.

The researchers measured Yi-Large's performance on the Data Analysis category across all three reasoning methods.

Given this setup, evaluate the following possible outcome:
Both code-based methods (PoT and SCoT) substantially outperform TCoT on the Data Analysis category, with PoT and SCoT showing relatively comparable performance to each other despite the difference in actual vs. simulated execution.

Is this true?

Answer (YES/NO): NO